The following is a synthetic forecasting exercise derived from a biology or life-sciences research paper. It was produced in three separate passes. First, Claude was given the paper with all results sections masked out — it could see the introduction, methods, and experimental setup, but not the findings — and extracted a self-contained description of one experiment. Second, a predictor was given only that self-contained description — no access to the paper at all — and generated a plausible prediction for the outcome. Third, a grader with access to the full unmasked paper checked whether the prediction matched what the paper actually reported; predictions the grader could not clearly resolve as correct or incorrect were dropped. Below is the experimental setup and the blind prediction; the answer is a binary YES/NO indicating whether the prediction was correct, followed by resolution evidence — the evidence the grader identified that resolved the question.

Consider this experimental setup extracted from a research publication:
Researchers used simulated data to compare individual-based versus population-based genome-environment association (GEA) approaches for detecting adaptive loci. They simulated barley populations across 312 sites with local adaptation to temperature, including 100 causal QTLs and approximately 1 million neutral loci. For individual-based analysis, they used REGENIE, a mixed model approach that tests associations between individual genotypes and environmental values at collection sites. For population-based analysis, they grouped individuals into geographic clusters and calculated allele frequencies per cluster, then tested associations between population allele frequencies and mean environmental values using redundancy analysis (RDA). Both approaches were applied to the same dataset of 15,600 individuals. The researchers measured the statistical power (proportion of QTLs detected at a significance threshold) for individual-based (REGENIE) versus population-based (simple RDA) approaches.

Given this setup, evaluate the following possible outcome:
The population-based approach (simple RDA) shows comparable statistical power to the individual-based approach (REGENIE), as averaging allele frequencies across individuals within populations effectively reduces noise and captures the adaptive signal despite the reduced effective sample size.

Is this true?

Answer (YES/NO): NO